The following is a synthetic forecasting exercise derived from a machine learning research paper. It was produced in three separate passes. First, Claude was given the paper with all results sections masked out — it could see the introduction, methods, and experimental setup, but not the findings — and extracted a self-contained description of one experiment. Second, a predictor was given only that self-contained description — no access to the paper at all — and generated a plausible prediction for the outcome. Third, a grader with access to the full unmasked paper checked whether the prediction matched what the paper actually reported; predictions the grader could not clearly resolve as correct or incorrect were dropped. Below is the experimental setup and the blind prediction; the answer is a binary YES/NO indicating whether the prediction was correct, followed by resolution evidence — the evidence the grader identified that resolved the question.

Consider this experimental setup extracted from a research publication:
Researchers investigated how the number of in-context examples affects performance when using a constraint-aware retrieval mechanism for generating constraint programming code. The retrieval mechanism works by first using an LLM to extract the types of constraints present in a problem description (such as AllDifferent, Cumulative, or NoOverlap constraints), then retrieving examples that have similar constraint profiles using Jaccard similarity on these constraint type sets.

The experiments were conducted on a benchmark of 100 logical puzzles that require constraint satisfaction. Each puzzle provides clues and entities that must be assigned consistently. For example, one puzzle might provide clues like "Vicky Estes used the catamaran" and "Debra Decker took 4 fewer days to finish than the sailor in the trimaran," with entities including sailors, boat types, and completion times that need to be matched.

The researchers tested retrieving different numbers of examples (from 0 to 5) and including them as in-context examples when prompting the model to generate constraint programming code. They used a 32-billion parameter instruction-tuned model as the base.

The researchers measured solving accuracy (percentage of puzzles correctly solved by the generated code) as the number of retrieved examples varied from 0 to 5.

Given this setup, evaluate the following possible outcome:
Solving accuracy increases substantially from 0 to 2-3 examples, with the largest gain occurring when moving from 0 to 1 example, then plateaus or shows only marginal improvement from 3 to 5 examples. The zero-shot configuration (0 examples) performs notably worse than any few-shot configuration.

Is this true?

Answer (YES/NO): NO